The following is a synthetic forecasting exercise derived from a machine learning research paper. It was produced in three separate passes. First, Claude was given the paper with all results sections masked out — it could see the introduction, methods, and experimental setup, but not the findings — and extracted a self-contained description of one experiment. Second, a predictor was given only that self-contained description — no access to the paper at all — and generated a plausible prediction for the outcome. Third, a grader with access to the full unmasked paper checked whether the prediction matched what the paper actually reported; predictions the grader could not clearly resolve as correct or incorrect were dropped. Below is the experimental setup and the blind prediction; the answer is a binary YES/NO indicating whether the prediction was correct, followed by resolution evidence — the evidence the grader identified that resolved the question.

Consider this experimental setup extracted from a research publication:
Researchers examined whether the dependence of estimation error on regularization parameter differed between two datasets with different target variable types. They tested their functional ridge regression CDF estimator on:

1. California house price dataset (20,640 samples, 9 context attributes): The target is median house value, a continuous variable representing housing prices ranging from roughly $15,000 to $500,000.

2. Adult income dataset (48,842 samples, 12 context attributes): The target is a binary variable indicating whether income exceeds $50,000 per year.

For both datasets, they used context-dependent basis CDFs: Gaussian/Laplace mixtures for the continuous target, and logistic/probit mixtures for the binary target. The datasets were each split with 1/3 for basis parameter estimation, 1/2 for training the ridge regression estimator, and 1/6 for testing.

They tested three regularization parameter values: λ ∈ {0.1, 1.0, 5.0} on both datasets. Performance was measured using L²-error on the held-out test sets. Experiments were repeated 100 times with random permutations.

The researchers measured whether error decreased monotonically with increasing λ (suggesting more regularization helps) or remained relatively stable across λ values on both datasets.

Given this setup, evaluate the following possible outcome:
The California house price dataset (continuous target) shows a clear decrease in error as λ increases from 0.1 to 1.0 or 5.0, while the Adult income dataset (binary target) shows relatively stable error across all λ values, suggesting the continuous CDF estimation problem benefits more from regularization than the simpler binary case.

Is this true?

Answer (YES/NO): YES